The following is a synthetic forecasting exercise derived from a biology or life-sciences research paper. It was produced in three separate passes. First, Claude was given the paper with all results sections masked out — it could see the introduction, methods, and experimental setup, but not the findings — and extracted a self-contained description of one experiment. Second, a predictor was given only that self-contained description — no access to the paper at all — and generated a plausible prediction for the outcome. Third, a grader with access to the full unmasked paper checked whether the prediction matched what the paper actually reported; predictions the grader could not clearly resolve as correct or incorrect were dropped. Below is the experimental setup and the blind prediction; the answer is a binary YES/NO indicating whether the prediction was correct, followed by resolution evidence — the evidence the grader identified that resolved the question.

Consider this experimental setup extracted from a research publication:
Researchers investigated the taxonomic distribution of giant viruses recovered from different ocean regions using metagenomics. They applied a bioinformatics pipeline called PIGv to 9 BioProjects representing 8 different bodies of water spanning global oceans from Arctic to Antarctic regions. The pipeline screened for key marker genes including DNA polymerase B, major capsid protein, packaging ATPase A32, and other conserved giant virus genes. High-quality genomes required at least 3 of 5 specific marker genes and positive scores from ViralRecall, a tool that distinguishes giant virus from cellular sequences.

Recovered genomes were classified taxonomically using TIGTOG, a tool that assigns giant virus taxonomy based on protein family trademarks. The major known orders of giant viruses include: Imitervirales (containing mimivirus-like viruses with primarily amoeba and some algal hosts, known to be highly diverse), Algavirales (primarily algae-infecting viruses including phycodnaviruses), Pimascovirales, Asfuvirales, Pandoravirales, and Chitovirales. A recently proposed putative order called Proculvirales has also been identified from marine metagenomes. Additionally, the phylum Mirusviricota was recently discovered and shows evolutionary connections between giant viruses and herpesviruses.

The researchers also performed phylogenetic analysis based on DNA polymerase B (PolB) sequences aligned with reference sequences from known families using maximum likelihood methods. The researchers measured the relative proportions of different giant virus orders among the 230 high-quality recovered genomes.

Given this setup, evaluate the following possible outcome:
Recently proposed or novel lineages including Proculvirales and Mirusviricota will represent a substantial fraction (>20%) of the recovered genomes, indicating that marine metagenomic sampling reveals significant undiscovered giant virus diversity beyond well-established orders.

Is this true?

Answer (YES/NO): NO